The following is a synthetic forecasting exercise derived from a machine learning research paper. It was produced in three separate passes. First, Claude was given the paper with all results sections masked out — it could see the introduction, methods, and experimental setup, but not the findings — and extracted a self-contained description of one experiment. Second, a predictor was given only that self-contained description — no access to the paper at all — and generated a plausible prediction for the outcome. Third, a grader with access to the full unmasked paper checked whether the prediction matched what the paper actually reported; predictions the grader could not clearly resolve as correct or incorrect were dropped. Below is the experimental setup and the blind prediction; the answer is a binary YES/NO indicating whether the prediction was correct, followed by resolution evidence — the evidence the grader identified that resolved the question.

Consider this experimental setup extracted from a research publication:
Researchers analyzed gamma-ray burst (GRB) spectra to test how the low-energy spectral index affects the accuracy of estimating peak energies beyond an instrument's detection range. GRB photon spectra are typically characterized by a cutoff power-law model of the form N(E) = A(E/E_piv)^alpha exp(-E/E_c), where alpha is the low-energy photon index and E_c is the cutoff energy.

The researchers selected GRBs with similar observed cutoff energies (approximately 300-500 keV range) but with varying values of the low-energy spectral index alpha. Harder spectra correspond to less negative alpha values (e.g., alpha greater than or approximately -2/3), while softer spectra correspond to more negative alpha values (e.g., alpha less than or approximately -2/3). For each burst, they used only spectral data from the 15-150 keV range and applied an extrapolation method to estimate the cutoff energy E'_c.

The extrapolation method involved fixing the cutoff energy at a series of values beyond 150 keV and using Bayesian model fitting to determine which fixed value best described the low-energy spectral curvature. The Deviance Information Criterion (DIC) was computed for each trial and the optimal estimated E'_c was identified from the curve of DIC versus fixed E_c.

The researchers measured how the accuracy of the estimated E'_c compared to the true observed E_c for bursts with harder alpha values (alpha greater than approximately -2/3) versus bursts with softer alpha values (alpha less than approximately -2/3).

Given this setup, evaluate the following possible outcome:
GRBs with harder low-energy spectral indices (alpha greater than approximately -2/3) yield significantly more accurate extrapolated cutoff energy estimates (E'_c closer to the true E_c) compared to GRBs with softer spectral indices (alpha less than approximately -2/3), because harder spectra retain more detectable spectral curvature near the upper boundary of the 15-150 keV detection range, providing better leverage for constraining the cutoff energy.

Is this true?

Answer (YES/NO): NO